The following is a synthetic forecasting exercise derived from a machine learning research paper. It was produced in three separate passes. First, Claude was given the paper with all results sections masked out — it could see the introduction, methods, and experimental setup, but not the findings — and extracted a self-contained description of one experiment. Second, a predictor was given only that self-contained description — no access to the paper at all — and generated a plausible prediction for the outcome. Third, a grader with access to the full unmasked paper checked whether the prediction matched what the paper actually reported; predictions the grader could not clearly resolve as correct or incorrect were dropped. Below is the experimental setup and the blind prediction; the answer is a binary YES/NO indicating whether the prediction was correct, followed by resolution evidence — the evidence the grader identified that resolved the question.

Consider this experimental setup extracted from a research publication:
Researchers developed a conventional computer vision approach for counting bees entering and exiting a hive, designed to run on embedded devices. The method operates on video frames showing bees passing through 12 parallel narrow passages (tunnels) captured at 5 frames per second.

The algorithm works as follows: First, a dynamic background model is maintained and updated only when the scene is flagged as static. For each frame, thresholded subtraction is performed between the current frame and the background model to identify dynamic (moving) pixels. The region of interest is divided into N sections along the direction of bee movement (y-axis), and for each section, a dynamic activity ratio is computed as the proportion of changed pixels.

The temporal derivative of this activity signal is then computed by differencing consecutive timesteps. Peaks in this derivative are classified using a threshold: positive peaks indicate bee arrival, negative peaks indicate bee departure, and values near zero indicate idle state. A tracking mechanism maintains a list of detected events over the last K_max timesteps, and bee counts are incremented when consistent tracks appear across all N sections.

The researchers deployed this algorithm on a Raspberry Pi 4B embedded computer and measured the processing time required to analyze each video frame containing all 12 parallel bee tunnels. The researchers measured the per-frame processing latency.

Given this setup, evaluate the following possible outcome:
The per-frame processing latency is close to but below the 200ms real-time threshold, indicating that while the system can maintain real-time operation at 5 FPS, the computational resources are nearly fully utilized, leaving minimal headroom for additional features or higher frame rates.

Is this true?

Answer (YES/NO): NO